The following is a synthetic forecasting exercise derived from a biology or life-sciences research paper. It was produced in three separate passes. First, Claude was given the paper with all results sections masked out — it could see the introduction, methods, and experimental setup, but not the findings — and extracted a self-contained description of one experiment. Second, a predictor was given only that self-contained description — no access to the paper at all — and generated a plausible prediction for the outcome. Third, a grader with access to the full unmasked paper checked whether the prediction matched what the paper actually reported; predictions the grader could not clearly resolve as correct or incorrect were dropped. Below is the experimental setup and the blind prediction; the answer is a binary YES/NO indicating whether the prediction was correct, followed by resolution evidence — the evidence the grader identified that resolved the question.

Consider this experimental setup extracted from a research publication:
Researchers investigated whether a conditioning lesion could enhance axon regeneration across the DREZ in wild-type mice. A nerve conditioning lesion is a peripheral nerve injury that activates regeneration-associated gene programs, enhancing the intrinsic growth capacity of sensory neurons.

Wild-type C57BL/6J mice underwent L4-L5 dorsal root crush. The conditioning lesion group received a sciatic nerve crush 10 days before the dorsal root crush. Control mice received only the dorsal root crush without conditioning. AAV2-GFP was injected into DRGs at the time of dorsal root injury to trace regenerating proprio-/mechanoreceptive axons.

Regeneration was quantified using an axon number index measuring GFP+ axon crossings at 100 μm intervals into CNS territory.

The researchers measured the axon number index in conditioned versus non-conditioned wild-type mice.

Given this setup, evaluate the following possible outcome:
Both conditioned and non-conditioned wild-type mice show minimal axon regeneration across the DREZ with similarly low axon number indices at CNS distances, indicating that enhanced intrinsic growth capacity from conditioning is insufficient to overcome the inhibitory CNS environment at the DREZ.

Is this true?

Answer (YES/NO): YES